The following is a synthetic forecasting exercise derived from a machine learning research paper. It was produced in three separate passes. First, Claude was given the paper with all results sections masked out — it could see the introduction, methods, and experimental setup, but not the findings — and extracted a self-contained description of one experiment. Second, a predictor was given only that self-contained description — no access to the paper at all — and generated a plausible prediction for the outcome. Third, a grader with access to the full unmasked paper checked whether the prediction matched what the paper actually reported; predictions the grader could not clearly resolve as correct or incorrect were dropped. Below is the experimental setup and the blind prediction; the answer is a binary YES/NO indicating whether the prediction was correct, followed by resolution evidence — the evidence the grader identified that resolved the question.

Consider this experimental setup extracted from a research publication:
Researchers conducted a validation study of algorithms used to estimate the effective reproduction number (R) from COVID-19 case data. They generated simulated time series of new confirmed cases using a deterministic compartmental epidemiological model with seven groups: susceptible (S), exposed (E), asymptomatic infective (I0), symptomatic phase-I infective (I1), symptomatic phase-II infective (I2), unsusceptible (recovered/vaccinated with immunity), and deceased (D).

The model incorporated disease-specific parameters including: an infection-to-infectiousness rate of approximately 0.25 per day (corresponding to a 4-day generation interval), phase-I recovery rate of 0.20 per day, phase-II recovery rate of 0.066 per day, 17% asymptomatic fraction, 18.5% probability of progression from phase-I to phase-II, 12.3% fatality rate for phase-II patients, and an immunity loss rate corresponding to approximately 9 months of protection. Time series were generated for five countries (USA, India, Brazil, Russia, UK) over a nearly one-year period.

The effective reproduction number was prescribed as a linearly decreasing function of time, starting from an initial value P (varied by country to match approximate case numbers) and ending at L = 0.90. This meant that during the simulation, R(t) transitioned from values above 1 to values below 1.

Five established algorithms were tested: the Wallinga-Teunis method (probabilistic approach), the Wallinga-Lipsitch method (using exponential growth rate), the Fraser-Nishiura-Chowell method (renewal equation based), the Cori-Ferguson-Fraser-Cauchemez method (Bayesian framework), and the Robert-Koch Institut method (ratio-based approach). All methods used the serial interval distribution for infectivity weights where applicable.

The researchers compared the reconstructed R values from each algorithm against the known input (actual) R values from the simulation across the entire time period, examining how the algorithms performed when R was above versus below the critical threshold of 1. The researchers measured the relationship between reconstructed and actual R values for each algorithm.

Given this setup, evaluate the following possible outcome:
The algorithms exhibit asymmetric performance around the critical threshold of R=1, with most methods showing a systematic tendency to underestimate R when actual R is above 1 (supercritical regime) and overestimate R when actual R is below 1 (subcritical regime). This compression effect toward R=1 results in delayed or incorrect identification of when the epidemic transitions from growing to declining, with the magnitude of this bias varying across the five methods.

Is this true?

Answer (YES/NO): NO